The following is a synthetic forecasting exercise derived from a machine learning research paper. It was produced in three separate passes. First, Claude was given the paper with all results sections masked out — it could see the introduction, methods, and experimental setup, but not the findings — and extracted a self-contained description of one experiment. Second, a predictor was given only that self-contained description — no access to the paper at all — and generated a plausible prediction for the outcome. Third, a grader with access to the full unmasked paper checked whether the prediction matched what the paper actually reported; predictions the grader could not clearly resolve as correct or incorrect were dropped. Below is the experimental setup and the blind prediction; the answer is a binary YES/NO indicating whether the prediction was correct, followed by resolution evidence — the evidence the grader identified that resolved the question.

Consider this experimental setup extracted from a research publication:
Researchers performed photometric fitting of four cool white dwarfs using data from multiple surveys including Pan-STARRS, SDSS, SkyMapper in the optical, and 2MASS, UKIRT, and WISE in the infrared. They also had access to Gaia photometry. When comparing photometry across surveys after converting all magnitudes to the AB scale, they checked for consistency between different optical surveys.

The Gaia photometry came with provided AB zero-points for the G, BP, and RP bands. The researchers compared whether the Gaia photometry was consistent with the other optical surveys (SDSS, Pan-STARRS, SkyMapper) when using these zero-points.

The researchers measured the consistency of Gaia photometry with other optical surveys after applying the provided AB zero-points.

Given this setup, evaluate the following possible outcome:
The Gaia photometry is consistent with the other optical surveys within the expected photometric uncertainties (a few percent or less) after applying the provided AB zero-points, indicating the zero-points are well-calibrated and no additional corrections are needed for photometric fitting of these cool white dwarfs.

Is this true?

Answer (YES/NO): NO